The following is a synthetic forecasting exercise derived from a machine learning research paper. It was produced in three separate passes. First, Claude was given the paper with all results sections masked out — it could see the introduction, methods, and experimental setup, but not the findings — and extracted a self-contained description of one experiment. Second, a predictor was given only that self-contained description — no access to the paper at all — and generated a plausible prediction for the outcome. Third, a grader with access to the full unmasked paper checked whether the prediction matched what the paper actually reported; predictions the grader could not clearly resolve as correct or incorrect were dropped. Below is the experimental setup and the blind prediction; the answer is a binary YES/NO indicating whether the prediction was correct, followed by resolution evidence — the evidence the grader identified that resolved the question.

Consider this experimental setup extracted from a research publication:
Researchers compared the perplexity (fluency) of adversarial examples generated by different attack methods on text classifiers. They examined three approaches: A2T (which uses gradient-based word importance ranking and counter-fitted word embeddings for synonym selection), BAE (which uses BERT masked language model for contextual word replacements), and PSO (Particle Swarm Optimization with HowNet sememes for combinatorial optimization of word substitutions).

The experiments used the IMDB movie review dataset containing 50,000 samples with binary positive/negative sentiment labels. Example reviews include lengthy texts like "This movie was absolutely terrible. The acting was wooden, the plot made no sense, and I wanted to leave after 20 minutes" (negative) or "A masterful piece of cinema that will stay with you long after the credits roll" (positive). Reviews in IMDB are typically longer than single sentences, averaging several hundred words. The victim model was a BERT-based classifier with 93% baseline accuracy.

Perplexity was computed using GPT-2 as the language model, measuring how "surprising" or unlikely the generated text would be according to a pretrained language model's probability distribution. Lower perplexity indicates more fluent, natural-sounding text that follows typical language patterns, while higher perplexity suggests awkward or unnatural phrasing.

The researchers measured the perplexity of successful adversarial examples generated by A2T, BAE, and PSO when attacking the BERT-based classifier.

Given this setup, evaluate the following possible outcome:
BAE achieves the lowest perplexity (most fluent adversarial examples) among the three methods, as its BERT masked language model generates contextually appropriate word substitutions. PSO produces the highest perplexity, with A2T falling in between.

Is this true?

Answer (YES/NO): NO